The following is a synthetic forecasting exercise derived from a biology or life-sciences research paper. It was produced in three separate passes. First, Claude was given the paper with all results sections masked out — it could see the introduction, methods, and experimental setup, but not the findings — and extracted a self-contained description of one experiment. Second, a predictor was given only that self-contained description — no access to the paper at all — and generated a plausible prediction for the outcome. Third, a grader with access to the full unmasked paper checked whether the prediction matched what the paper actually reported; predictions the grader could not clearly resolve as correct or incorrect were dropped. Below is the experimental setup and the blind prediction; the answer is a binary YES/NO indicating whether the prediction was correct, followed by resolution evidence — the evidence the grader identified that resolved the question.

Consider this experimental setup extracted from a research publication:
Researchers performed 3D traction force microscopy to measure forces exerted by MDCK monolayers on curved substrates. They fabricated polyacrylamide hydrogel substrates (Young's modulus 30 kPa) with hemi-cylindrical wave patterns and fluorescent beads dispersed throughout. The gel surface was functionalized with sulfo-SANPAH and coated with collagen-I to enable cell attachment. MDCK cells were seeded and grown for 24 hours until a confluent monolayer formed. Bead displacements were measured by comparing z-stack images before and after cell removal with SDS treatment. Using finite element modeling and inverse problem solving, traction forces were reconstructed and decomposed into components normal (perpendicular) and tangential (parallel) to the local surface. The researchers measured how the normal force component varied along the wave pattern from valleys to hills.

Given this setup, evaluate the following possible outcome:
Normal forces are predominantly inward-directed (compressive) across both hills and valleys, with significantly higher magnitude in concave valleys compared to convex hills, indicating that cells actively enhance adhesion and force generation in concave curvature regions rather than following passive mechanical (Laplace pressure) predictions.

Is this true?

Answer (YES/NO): NO